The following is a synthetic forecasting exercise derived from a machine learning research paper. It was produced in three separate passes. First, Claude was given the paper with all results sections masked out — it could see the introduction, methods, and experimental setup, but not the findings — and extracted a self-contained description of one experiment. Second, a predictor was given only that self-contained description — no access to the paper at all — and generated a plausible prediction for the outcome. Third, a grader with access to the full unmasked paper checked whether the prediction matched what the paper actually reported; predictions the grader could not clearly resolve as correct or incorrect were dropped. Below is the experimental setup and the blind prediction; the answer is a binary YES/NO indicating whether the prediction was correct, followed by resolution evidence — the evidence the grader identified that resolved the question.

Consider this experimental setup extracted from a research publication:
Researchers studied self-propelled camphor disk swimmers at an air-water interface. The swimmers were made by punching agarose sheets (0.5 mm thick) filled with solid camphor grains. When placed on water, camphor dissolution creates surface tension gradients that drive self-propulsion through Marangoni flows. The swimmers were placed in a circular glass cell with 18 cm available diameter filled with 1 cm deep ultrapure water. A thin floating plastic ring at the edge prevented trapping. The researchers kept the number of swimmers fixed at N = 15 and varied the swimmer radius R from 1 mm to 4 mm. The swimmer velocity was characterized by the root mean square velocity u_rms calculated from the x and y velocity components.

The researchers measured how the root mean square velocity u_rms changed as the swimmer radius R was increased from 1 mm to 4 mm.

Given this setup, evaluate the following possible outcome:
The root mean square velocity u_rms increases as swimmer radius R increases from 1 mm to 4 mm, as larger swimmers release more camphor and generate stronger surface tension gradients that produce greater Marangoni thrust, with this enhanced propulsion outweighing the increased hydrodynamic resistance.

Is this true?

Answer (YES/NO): NO